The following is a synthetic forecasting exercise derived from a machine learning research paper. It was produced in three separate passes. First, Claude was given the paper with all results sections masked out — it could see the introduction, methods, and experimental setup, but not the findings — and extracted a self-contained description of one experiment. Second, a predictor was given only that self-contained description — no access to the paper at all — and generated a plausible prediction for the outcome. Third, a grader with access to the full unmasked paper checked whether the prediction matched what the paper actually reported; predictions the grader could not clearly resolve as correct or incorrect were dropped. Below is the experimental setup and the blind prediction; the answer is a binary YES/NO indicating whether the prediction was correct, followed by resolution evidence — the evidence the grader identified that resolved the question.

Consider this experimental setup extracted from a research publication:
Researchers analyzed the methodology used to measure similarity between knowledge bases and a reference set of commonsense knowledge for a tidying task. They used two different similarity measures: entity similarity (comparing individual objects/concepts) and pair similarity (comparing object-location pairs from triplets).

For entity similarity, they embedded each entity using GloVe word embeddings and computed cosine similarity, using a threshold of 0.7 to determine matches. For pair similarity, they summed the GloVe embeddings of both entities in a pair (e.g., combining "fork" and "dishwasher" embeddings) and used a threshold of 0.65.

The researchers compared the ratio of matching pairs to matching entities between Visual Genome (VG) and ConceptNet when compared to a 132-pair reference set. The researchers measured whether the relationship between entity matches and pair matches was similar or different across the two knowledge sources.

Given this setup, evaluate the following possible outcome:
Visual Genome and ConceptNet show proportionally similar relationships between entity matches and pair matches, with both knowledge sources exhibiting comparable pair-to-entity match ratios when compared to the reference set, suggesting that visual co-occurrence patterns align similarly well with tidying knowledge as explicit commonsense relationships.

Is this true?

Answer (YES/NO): NO